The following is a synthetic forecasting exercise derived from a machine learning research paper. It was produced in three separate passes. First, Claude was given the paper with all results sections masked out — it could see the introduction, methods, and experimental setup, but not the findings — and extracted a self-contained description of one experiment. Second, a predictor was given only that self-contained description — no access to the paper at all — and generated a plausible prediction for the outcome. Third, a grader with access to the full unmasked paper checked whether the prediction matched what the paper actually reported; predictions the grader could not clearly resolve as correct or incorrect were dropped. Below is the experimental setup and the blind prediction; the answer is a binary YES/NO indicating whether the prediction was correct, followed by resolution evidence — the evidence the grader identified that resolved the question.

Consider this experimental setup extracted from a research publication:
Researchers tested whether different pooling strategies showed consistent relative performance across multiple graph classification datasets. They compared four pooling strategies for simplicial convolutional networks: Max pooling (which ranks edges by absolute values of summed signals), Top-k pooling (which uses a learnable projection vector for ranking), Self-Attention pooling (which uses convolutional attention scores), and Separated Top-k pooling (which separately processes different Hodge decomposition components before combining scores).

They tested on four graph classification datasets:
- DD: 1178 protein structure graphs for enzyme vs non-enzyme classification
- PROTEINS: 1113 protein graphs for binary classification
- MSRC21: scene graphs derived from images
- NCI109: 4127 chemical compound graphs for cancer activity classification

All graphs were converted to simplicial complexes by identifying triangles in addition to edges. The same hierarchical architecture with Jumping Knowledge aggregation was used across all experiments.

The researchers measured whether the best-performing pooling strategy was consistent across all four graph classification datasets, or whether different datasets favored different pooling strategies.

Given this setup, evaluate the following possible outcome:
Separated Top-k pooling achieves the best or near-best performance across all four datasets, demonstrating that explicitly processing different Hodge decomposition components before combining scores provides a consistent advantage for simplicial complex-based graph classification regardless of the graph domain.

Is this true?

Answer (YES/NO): NO